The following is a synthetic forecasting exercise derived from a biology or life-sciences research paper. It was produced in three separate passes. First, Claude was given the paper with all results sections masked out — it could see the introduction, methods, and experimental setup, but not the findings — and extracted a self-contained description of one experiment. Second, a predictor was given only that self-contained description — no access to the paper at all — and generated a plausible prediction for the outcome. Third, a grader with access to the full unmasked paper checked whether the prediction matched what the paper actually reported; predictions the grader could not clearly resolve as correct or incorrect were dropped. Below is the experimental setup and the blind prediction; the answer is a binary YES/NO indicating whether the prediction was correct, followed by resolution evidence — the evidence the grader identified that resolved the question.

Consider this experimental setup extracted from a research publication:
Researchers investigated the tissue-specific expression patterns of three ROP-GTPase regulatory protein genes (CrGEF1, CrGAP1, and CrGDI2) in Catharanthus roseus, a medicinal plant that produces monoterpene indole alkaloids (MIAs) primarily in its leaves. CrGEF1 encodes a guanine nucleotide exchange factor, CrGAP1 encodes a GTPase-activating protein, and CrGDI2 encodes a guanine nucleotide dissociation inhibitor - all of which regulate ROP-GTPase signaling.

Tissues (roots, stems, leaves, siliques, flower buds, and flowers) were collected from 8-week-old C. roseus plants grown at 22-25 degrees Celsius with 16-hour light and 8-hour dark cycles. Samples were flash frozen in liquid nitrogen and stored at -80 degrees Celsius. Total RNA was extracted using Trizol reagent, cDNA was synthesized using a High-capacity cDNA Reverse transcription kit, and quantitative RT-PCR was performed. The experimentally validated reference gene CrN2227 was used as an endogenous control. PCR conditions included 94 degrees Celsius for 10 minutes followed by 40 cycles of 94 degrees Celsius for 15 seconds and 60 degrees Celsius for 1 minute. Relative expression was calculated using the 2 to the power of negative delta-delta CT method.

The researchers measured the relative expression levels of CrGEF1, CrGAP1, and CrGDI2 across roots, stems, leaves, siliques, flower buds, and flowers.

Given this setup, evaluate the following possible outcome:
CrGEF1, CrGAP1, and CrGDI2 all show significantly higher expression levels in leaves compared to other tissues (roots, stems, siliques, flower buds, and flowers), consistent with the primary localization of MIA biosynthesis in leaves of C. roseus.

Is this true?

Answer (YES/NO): YES